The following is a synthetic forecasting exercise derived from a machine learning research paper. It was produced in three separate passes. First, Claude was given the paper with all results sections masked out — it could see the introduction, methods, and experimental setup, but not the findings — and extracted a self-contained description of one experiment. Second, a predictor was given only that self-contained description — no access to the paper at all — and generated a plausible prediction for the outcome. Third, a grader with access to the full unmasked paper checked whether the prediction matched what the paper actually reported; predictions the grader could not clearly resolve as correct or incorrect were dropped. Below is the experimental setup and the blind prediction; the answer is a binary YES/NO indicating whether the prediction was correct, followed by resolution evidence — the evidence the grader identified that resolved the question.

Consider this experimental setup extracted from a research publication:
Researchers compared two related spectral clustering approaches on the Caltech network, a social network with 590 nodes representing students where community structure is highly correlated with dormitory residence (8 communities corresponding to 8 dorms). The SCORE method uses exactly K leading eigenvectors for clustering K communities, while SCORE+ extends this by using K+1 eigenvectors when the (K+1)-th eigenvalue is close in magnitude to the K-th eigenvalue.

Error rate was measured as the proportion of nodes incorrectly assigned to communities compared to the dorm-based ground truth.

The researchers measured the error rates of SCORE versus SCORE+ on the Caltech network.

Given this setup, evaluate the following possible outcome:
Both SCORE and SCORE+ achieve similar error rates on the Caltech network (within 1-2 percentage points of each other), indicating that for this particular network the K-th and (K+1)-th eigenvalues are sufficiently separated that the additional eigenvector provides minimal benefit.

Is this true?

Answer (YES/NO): NO